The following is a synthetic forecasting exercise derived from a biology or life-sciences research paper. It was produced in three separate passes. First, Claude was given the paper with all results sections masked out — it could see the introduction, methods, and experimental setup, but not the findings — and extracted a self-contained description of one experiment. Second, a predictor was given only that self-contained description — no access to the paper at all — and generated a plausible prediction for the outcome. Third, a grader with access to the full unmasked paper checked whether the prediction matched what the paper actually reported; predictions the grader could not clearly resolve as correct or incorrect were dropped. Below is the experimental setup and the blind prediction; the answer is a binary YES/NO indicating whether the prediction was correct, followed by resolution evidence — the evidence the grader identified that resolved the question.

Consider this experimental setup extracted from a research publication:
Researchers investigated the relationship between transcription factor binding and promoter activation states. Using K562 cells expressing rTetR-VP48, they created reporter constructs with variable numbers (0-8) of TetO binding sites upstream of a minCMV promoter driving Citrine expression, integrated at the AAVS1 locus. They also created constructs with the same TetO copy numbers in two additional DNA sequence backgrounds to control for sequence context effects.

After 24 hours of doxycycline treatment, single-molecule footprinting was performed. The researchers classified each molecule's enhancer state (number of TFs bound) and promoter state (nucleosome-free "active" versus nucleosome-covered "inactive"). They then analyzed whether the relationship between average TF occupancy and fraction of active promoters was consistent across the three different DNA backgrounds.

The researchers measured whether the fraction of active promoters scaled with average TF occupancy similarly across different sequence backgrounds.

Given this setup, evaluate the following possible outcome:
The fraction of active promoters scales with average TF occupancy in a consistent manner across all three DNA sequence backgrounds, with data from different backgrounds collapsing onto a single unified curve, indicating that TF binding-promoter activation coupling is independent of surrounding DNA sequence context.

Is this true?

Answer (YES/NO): YES